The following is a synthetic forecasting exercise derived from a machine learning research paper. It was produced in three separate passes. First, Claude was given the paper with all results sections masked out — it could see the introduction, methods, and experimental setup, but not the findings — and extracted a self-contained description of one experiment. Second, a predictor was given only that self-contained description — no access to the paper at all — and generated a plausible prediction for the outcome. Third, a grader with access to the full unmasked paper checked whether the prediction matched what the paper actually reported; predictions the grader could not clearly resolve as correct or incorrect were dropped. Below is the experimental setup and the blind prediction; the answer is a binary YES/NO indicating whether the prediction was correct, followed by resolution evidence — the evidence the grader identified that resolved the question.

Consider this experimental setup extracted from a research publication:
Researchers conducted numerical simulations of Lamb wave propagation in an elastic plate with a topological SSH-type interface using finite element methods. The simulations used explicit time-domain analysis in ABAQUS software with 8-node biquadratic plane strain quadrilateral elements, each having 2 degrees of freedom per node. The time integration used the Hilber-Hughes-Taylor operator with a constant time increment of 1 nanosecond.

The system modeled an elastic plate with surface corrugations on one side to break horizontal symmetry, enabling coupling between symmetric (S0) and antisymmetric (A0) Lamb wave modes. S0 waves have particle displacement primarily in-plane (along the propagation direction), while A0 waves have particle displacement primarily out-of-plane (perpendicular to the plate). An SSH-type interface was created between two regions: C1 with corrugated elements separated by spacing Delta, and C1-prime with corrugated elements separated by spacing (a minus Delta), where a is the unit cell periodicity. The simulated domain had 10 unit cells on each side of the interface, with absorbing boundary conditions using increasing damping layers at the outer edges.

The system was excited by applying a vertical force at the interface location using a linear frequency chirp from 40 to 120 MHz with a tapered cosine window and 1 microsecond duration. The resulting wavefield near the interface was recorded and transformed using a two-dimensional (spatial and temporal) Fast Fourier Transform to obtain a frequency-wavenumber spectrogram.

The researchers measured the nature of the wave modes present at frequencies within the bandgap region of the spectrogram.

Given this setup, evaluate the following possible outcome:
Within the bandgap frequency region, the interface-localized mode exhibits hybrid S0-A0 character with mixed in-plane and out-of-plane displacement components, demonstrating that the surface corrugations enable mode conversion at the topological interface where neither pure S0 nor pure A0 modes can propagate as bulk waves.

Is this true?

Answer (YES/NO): YES